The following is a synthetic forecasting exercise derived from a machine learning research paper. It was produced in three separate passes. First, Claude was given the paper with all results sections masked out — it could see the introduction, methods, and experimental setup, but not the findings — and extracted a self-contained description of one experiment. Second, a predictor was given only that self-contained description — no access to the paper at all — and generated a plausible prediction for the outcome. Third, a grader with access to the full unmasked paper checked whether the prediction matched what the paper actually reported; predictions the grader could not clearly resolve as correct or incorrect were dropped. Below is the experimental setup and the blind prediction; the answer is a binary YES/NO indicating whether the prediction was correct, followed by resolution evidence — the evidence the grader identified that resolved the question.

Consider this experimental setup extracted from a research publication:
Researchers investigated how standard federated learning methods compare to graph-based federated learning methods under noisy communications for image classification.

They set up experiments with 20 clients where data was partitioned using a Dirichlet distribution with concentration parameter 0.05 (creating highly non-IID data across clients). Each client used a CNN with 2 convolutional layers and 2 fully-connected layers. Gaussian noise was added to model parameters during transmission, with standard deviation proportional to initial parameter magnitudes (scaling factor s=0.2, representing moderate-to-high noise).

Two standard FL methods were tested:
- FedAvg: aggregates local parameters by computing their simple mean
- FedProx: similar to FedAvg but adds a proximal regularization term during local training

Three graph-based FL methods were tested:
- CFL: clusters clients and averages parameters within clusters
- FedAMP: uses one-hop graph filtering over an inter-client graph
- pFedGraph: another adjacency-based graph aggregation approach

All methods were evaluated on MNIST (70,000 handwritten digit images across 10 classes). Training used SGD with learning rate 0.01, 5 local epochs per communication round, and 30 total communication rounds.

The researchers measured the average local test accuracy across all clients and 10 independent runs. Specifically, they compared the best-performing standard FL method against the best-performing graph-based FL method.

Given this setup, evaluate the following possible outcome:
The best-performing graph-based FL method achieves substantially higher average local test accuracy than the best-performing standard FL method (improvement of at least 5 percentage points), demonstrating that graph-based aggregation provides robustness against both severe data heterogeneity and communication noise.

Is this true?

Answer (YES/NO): NO